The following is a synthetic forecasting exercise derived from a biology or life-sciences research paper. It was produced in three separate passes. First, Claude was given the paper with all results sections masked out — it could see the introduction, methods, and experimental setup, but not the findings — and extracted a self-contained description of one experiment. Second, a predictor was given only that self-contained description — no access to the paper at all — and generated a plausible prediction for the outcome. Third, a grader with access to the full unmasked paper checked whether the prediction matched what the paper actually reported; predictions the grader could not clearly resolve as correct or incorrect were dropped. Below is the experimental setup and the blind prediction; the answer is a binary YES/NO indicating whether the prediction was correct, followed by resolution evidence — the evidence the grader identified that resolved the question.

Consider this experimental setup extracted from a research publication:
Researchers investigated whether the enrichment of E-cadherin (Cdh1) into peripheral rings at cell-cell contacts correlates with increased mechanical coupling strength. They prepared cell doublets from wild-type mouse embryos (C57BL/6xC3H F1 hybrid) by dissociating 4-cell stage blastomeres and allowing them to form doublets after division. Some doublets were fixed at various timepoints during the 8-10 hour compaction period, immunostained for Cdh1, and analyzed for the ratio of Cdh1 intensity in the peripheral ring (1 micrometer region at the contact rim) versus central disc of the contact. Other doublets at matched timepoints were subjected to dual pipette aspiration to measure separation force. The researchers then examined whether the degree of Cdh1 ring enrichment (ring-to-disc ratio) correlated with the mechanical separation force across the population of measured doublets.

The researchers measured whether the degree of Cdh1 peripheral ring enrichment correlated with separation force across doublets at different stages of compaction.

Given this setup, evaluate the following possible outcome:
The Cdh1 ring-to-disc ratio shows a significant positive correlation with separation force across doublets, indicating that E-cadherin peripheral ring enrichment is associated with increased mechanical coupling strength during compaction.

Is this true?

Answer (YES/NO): NO